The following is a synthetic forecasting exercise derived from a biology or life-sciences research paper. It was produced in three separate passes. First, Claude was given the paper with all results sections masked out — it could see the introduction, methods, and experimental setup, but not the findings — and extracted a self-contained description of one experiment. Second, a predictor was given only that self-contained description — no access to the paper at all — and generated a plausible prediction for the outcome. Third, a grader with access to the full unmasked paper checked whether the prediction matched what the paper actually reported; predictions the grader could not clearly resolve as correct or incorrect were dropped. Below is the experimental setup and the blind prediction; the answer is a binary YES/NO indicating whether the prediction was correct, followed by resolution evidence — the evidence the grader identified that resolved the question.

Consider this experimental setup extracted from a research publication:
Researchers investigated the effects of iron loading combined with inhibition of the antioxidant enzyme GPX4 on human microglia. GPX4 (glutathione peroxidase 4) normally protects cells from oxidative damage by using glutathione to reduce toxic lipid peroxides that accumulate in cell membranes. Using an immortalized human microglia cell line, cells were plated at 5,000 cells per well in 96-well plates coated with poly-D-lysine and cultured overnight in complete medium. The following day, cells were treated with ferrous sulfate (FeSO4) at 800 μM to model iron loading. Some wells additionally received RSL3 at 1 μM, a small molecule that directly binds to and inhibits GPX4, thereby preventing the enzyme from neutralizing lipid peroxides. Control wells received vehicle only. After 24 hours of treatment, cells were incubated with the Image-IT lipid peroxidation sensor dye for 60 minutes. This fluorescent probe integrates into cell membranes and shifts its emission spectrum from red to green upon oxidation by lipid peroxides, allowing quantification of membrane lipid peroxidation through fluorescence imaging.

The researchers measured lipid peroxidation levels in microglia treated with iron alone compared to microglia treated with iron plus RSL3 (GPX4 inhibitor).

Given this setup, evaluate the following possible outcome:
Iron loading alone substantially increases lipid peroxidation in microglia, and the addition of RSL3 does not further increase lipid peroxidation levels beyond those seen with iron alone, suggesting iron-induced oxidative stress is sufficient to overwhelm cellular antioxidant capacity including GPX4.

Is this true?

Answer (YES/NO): NO